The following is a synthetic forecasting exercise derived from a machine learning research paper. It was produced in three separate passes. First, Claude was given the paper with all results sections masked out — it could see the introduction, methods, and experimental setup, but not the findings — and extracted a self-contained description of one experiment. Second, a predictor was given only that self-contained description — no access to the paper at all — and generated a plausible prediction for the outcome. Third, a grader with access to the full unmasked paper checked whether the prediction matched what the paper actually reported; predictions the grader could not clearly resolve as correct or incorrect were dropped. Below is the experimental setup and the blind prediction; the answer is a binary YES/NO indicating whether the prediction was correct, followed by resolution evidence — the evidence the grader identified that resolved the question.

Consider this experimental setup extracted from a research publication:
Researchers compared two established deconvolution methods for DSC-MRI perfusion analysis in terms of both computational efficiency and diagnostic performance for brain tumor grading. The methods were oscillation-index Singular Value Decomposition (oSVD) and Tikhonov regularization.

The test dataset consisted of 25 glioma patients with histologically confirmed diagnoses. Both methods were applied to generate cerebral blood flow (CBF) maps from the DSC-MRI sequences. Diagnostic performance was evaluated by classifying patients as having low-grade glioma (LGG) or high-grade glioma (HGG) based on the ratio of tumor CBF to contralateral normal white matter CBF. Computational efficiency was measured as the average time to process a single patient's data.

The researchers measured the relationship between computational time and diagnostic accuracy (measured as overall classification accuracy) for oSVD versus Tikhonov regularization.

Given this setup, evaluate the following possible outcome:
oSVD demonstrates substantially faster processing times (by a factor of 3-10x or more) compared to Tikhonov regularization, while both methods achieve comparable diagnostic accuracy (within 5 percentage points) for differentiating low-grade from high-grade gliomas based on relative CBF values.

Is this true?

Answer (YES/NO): NO